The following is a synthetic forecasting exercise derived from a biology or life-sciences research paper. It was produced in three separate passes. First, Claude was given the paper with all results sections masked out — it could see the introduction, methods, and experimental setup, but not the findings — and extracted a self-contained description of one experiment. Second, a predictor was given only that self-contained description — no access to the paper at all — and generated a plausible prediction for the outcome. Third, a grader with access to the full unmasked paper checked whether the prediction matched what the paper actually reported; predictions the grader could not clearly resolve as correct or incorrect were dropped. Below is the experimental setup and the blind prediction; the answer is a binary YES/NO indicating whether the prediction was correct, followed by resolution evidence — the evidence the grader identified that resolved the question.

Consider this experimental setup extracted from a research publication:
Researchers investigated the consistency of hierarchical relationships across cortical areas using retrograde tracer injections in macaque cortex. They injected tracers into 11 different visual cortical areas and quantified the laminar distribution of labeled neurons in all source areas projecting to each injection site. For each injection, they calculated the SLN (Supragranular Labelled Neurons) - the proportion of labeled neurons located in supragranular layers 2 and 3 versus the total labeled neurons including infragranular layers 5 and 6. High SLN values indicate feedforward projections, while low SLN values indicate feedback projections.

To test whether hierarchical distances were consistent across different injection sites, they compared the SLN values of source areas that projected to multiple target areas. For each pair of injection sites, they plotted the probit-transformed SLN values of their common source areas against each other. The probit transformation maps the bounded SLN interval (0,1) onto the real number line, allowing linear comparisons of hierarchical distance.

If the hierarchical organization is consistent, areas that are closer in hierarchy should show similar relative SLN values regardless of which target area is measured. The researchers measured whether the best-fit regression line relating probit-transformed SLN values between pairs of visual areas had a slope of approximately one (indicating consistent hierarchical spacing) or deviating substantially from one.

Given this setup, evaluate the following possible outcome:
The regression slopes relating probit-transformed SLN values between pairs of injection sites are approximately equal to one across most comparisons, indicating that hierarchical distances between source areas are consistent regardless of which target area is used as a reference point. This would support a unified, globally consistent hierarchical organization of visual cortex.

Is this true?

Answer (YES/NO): YES